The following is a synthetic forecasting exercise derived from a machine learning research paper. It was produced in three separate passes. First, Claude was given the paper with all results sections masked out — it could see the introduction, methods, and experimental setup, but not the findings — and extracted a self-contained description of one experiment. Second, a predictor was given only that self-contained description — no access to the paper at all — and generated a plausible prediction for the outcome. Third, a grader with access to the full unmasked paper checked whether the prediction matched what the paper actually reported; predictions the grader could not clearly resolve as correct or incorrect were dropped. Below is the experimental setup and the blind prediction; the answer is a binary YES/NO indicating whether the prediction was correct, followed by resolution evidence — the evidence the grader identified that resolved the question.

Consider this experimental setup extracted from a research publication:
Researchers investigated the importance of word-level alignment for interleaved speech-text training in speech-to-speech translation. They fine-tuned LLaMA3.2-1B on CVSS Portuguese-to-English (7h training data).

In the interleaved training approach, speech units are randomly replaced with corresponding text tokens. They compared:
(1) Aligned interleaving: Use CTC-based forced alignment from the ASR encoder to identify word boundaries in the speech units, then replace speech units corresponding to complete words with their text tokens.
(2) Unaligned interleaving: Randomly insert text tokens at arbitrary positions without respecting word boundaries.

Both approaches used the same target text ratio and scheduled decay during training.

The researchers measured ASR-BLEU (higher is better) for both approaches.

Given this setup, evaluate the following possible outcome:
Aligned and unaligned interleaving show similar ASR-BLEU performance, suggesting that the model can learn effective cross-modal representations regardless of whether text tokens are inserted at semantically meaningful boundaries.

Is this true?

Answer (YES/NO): NO